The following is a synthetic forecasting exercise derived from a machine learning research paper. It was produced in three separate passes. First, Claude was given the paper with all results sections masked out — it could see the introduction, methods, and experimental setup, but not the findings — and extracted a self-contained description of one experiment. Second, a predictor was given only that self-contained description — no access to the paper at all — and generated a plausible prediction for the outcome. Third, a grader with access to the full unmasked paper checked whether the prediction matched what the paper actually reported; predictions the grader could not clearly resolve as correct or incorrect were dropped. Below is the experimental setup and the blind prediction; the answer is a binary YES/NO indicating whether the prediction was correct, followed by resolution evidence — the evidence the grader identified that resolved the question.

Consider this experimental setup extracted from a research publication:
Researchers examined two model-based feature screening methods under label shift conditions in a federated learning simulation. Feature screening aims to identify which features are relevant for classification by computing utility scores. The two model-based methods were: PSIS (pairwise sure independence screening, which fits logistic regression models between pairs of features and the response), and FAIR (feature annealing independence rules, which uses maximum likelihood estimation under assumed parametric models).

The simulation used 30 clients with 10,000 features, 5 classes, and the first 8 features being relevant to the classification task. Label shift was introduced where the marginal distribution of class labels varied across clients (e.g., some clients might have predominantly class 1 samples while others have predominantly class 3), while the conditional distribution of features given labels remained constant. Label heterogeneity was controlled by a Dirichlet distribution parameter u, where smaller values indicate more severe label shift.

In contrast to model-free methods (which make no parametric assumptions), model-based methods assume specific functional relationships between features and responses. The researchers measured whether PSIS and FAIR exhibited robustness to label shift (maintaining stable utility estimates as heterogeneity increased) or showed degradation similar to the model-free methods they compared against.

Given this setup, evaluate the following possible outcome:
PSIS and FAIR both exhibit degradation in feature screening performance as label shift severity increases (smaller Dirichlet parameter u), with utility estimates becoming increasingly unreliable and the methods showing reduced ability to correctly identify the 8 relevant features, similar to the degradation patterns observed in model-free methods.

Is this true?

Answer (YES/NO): NO